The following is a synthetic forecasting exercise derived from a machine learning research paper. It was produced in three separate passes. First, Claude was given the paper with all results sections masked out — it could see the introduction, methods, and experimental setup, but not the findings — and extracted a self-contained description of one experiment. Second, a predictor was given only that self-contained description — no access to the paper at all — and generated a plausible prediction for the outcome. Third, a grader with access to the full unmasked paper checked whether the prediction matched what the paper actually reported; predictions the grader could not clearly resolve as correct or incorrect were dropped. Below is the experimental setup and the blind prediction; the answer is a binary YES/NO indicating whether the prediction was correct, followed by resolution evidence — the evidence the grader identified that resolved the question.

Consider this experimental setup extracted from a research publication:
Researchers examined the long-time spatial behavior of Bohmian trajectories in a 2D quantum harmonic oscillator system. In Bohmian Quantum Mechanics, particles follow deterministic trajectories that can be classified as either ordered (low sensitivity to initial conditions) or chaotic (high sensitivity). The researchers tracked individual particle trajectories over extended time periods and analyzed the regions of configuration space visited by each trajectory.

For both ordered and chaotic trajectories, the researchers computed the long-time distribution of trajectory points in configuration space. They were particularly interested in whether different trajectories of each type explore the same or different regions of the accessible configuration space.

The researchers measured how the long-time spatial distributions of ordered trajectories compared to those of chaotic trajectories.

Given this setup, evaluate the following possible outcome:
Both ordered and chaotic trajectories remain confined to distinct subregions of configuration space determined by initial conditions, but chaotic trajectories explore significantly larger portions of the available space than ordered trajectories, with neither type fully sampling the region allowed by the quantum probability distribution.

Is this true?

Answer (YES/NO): NO